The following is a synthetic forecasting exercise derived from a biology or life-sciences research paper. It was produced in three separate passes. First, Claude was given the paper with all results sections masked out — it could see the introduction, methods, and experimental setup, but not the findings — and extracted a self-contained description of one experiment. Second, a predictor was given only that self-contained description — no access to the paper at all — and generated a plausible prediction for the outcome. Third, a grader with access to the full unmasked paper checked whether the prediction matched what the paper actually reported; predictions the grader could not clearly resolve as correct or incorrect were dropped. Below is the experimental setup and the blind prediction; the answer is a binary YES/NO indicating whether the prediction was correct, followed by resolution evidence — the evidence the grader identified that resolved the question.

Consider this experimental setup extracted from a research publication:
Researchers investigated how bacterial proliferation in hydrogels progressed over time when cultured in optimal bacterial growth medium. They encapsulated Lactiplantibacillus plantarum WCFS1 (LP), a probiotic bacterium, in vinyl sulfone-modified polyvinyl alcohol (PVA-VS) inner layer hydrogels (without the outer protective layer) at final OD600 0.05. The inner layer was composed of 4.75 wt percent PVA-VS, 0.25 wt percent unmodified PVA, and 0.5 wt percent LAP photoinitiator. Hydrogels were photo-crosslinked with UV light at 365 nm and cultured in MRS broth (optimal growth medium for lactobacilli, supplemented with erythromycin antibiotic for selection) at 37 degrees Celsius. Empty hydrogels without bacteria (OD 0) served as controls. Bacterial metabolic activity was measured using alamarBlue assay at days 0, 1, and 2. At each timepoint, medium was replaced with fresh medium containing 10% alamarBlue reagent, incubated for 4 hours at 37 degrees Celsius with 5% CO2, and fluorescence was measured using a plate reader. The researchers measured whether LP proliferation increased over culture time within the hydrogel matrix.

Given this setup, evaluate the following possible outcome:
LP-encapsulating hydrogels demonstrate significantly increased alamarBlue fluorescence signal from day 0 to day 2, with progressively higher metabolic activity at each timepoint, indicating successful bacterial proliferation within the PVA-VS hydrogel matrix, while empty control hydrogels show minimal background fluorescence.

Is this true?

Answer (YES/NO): NO